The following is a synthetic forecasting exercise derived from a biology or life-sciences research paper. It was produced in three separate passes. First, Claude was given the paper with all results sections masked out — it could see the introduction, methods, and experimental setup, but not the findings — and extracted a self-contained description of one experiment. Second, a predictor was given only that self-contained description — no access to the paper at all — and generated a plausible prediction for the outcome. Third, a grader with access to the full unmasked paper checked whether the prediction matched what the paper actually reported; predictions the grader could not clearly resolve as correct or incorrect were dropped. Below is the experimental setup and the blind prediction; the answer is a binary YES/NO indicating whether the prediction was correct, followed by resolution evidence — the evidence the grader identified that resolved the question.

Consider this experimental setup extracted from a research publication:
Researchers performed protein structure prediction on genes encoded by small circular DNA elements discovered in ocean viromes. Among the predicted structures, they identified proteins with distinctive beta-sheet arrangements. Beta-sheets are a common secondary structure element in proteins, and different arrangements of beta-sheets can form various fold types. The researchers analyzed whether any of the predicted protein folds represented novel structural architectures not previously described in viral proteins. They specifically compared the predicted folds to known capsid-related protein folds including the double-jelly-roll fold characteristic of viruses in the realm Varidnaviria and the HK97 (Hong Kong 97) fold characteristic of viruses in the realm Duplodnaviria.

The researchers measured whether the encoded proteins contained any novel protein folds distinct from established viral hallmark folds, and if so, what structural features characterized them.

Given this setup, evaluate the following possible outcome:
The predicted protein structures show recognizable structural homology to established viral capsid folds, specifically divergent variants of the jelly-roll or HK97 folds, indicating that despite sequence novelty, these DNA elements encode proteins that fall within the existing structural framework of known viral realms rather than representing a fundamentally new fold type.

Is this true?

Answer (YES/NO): NO